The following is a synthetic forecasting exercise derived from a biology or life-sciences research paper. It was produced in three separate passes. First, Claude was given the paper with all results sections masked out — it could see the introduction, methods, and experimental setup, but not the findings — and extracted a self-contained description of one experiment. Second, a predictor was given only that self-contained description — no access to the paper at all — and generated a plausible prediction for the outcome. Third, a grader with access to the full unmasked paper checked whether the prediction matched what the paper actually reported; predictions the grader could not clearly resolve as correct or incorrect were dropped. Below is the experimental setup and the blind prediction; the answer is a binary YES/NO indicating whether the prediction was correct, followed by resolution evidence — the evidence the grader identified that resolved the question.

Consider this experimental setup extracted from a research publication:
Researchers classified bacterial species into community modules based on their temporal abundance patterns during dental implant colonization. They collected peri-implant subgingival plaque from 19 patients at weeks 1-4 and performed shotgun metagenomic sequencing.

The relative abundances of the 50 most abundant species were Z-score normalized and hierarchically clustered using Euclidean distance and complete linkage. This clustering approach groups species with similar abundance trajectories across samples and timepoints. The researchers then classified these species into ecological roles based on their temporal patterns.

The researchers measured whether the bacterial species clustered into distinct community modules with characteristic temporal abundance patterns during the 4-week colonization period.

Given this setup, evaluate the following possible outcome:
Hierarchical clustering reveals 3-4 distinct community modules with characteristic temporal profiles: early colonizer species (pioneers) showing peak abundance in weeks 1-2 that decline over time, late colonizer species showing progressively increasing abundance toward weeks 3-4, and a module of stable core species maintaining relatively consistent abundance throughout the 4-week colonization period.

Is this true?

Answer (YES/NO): YES